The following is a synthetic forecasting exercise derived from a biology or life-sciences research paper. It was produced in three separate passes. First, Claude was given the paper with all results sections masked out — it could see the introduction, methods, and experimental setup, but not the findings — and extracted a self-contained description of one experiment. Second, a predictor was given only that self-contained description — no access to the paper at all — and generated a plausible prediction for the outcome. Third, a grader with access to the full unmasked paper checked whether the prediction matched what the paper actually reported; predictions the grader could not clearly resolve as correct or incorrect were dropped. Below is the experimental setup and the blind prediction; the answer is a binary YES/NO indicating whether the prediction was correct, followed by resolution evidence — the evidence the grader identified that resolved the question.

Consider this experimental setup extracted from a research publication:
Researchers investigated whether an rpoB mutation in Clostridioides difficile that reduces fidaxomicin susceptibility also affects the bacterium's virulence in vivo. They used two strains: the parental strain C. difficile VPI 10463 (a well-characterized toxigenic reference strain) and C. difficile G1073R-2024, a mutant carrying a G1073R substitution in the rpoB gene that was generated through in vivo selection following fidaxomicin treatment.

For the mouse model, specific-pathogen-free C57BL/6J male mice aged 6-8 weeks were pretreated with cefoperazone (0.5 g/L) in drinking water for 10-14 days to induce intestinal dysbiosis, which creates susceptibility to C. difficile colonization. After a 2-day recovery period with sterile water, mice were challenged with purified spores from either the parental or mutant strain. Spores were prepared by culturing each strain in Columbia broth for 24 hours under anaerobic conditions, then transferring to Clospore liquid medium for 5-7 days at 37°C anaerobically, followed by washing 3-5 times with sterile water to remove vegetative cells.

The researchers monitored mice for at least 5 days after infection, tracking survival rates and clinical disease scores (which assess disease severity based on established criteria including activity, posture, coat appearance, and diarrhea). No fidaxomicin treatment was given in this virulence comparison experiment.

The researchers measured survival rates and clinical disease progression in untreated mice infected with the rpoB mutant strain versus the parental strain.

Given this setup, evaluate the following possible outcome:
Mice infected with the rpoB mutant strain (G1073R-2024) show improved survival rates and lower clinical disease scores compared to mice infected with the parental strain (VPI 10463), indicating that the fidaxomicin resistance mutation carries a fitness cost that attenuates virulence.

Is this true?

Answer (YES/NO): NO